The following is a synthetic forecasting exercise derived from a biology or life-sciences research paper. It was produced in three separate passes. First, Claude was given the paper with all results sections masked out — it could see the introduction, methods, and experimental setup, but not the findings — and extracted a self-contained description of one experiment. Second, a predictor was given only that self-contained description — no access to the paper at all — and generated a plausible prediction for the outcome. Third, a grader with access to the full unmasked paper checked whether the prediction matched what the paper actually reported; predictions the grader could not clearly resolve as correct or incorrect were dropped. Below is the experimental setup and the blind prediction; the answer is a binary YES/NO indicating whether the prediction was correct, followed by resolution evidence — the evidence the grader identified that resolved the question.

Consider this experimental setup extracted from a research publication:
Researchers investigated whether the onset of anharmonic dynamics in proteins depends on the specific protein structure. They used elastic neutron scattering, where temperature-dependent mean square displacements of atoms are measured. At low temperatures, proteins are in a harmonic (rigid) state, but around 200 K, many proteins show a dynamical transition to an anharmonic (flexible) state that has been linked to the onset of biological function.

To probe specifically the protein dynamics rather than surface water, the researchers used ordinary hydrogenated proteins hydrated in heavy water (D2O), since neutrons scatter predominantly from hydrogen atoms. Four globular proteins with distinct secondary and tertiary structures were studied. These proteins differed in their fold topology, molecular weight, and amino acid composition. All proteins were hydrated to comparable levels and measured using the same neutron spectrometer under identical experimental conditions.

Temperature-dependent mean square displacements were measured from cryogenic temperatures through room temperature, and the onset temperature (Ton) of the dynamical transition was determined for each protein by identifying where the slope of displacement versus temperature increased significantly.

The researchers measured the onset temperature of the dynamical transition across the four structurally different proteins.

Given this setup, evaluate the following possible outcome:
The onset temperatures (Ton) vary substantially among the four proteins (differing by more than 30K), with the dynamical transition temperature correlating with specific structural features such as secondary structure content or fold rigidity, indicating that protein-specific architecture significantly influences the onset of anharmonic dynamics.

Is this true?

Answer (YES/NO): NO